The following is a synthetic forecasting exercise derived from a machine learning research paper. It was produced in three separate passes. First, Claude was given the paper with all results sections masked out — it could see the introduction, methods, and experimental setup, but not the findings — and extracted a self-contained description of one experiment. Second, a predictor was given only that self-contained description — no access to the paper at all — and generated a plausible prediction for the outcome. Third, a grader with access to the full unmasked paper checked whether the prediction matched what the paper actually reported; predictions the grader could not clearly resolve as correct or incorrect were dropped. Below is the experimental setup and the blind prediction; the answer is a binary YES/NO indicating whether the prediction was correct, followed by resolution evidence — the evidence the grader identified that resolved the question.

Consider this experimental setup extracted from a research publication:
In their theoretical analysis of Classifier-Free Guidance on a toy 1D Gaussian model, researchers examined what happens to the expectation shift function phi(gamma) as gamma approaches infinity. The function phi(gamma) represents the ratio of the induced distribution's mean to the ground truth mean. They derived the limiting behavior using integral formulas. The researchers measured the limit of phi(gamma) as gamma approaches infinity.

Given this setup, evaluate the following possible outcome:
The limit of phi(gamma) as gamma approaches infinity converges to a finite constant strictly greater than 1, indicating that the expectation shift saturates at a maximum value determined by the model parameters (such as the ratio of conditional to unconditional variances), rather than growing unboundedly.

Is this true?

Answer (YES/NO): YES